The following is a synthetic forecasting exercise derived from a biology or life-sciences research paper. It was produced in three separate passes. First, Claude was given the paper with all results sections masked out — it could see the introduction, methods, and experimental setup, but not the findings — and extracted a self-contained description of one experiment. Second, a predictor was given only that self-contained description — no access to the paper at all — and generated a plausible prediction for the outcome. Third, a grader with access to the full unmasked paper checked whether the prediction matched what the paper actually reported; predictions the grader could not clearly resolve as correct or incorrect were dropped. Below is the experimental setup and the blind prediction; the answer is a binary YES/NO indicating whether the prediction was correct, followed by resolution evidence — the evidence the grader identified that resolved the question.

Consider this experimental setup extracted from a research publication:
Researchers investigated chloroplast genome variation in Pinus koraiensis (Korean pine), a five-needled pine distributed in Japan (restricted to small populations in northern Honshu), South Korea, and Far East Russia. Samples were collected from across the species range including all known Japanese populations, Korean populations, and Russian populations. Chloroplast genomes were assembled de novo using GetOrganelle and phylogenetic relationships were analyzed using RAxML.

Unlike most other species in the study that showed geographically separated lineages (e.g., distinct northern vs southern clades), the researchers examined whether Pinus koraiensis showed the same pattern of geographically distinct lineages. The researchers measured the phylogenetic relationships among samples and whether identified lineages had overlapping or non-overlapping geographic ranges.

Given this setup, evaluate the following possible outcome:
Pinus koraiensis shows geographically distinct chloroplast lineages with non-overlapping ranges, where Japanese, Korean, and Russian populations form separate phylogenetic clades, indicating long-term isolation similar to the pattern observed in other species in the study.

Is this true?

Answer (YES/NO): NO